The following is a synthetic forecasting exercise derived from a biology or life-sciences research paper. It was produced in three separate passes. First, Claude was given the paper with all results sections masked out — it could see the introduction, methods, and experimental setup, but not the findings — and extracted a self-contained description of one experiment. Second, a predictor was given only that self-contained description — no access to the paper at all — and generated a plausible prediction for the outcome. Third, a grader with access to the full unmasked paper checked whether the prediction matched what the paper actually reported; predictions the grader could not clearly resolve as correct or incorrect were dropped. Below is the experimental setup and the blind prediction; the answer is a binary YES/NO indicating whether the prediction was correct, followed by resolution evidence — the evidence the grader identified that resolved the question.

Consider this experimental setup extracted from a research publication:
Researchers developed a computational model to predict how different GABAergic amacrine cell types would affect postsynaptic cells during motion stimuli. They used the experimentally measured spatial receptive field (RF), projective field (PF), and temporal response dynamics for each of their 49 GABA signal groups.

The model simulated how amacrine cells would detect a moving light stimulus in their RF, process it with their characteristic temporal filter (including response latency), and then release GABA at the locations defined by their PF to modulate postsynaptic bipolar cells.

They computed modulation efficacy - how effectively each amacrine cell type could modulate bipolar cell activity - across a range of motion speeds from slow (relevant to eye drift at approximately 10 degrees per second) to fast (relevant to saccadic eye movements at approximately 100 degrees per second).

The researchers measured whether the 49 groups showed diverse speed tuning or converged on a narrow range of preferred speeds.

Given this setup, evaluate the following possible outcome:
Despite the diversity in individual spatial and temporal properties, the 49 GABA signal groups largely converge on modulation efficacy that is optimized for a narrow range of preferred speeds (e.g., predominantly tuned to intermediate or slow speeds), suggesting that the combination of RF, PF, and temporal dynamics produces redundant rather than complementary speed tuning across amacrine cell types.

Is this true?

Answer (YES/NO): NO